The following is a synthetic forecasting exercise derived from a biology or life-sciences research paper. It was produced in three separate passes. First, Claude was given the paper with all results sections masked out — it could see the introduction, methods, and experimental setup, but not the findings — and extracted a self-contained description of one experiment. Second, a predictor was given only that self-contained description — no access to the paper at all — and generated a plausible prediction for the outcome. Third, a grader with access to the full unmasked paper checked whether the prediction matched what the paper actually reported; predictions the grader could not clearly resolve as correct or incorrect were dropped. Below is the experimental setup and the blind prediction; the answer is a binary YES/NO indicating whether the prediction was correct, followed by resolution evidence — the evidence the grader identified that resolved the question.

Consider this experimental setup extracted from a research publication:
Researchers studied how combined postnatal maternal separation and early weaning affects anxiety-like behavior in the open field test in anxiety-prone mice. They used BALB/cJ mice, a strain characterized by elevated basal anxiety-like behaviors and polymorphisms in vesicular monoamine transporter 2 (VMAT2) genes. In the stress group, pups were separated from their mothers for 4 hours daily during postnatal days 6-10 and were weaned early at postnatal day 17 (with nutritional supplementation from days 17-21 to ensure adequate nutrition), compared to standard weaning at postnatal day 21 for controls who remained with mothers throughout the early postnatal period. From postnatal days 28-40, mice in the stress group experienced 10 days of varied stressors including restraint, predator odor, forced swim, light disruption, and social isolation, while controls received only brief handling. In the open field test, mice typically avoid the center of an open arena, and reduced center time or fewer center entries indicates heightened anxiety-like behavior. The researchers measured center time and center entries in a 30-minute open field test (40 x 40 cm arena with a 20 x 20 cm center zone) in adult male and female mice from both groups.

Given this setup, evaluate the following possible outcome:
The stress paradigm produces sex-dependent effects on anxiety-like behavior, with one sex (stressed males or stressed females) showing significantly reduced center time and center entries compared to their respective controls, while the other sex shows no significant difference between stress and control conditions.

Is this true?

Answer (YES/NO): NO